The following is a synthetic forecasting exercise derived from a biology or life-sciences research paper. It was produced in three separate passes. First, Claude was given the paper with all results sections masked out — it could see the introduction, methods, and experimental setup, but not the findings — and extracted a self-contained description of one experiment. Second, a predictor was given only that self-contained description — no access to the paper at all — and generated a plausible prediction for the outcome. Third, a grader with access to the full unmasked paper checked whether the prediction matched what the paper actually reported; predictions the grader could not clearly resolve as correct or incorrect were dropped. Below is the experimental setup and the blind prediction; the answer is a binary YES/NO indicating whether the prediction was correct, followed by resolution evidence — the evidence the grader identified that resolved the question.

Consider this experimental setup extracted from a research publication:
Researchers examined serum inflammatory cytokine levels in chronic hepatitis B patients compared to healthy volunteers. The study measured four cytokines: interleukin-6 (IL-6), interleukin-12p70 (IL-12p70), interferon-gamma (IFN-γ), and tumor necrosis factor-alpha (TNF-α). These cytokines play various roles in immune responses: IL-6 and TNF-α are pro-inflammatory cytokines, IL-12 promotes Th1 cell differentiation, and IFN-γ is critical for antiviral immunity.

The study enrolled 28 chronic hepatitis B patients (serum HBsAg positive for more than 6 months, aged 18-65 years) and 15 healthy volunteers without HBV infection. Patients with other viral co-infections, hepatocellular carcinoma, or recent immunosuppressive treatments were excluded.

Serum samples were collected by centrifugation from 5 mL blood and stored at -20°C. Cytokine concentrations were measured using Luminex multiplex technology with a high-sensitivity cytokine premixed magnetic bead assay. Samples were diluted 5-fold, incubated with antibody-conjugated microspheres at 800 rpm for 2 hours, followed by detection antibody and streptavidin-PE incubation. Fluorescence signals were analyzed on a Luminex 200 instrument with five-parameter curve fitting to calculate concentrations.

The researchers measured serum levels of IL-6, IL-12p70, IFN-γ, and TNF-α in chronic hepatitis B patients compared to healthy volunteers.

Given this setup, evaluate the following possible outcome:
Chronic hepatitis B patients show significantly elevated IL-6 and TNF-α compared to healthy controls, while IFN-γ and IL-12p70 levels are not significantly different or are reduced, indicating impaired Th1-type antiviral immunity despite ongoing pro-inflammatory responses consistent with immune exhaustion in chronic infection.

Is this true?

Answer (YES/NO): NO